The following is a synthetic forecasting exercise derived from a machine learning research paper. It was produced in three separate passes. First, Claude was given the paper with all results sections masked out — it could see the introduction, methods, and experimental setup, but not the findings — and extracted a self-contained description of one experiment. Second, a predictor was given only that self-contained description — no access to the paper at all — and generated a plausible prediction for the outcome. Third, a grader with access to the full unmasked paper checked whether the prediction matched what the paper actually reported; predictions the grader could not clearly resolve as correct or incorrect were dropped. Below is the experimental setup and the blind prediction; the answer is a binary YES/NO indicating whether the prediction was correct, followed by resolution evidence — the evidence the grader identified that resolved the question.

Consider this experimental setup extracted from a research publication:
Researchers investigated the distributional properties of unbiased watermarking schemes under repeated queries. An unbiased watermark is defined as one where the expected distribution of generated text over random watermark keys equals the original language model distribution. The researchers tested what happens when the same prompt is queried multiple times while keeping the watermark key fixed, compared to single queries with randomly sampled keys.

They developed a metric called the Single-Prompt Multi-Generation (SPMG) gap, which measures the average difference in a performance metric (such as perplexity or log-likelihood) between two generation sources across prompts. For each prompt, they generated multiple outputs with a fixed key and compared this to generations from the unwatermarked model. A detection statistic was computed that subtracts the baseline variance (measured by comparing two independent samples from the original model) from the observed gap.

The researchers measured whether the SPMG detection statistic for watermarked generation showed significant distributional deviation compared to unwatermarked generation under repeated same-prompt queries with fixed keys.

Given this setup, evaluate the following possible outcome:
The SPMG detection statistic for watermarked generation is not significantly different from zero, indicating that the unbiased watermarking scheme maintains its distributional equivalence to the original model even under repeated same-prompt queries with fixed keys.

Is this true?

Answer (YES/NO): NO